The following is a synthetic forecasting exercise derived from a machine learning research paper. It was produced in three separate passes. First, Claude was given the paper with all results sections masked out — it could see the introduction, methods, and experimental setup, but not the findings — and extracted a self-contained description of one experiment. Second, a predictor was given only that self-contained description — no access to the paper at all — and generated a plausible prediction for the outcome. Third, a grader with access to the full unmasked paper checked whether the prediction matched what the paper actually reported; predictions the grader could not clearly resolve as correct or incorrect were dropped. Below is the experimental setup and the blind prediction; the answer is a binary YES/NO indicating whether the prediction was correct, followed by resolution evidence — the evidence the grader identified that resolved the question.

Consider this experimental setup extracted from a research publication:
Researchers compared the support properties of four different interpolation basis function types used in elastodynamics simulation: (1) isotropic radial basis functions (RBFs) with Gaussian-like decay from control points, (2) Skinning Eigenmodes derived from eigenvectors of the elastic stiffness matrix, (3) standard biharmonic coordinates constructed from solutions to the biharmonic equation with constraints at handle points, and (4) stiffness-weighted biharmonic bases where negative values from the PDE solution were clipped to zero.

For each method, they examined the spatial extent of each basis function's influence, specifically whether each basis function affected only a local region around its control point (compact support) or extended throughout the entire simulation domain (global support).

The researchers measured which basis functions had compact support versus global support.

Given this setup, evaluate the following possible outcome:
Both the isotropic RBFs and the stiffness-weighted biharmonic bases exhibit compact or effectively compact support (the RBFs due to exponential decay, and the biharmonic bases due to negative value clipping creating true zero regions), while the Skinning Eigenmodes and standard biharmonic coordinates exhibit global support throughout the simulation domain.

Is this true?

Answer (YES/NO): YES